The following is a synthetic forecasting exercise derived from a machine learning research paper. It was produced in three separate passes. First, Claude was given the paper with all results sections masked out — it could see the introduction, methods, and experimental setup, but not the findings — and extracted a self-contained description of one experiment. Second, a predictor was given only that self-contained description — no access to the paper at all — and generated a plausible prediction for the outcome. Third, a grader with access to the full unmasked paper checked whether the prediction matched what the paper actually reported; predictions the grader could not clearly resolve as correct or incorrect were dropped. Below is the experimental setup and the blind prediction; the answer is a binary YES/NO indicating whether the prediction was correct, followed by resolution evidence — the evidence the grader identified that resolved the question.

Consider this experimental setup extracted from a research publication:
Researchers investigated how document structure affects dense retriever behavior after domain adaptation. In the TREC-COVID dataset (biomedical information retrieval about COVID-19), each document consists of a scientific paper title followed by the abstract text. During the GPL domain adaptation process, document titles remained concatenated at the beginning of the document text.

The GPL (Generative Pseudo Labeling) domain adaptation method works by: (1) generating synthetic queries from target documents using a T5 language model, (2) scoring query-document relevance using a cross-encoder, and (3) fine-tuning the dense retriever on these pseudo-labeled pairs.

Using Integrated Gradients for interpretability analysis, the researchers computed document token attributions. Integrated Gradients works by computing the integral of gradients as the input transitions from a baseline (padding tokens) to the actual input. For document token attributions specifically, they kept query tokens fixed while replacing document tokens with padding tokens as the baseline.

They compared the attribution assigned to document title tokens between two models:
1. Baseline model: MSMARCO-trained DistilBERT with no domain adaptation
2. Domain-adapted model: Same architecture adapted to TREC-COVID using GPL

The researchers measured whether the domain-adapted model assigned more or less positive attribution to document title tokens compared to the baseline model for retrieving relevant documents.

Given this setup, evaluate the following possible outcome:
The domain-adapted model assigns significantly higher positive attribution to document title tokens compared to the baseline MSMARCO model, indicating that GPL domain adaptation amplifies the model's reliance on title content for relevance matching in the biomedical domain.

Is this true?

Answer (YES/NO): YES